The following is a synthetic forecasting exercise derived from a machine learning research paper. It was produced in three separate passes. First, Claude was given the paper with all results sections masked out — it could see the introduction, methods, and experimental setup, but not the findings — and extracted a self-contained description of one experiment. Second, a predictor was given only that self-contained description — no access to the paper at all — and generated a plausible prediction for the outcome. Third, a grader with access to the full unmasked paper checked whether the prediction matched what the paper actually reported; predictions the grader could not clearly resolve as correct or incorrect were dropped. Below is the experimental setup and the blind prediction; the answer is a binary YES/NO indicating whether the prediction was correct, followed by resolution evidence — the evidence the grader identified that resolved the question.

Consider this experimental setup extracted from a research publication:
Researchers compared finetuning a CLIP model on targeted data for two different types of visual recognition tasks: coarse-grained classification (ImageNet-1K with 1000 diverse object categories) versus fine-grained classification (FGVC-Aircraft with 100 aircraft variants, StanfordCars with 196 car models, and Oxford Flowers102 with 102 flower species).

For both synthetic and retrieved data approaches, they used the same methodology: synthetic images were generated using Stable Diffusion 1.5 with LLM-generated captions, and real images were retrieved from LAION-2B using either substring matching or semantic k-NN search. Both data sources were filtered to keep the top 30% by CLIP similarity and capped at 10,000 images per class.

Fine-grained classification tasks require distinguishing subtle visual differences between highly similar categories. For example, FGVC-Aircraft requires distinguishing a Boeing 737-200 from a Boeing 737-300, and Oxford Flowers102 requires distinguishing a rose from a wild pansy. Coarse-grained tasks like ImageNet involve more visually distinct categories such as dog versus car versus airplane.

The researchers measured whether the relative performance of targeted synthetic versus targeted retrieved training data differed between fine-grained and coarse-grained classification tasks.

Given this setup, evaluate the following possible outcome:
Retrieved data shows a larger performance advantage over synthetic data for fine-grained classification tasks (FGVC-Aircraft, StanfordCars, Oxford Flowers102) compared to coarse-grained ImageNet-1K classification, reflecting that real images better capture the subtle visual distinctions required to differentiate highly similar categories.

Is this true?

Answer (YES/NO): YES